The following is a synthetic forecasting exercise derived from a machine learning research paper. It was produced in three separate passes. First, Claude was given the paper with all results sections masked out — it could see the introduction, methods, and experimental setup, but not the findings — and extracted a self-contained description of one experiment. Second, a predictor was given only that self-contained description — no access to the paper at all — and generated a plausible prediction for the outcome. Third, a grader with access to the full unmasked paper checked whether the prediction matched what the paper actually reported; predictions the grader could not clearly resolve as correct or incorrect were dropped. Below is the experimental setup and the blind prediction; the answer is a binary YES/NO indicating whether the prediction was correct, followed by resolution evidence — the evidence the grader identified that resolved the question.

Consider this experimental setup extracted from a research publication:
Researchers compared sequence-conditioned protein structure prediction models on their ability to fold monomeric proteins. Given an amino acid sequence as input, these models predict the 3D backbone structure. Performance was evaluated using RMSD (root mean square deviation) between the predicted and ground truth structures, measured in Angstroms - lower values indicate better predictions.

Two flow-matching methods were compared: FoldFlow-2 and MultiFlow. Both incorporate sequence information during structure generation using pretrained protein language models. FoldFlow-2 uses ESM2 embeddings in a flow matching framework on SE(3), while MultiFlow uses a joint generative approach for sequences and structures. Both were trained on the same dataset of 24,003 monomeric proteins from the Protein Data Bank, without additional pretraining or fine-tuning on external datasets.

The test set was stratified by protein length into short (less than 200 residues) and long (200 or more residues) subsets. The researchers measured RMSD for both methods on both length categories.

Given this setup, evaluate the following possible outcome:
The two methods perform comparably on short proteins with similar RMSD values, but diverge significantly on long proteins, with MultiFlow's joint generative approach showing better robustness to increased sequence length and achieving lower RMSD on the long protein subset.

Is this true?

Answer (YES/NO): NO